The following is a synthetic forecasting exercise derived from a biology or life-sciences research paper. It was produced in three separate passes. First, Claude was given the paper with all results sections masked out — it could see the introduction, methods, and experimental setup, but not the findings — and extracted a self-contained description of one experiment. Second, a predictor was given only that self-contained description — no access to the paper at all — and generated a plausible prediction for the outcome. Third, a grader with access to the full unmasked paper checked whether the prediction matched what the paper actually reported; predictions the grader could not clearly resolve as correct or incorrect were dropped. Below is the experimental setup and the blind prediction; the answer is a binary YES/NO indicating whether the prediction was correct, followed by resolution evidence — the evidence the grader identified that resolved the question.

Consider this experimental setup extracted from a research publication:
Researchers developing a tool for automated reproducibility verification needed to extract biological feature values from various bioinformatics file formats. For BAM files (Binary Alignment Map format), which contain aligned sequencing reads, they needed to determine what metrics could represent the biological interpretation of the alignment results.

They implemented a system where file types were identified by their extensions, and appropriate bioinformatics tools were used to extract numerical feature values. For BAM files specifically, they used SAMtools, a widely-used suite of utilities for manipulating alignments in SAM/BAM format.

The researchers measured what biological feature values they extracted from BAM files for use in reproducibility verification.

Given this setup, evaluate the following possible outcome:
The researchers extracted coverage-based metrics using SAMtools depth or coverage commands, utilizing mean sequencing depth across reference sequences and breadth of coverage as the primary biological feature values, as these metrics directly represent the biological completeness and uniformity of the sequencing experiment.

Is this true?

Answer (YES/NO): NO